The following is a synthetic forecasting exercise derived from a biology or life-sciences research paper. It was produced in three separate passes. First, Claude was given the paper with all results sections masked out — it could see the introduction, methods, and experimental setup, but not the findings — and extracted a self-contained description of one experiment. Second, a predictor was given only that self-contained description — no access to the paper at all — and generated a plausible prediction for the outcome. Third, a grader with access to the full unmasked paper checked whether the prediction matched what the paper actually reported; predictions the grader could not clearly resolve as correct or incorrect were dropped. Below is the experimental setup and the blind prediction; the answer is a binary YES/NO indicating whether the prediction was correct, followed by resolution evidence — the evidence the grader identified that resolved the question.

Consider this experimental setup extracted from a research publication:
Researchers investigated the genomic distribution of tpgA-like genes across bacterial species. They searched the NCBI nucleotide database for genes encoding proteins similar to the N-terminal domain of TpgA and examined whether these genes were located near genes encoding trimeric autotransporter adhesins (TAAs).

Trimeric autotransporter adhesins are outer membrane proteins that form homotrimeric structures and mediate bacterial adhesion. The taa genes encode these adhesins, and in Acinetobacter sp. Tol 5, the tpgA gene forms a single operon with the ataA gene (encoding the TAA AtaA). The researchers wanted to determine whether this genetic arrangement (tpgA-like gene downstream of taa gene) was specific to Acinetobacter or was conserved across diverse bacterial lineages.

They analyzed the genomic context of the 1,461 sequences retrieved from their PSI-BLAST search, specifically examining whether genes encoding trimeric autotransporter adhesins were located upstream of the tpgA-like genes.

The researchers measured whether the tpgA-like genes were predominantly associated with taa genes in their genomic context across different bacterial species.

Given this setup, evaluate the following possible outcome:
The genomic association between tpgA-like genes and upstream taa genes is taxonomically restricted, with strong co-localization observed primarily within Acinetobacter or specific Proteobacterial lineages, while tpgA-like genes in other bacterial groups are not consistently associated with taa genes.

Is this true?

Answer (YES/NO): NO